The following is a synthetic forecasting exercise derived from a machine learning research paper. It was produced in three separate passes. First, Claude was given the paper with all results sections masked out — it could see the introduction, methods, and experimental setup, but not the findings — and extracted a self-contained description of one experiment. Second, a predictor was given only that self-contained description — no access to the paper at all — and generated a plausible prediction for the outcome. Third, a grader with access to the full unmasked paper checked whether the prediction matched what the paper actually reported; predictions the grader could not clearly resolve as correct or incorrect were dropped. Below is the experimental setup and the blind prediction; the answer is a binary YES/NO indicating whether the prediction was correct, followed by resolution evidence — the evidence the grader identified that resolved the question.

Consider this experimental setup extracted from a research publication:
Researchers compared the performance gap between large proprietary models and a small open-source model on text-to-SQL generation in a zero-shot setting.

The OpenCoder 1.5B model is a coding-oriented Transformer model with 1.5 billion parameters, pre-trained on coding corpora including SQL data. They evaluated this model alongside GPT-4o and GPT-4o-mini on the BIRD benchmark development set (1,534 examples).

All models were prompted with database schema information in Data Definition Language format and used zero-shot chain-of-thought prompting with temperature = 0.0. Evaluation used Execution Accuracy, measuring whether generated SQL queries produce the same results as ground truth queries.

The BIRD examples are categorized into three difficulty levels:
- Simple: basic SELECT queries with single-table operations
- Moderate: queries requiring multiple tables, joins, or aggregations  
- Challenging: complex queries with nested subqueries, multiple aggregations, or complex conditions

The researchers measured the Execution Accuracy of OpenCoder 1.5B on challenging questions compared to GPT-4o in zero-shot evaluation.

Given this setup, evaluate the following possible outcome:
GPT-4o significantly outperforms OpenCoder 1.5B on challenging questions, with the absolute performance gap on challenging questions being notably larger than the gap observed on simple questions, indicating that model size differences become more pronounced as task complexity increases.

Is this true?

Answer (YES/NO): YES